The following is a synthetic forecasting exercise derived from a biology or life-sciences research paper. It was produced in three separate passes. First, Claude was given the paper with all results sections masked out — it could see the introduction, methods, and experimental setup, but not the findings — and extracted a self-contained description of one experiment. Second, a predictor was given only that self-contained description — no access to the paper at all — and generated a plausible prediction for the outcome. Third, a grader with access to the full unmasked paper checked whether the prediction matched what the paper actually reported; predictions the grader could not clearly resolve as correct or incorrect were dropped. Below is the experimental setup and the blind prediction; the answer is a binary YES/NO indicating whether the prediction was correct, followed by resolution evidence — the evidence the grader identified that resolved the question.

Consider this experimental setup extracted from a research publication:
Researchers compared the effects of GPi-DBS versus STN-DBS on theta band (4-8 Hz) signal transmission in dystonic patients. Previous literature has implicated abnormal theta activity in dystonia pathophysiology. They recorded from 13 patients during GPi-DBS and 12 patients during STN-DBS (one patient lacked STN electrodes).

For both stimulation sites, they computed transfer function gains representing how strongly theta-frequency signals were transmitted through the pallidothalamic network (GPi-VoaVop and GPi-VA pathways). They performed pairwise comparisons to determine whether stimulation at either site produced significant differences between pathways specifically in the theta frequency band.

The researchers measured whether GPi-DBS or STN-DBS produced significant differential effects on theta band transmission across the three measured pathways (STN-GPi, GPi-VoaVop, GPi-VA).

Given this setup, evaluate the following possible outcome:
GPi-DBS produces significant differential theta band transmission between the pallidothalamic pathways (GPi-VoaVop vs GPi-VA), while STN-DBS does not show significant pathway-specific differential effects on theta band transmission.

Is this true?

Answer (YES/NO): NO